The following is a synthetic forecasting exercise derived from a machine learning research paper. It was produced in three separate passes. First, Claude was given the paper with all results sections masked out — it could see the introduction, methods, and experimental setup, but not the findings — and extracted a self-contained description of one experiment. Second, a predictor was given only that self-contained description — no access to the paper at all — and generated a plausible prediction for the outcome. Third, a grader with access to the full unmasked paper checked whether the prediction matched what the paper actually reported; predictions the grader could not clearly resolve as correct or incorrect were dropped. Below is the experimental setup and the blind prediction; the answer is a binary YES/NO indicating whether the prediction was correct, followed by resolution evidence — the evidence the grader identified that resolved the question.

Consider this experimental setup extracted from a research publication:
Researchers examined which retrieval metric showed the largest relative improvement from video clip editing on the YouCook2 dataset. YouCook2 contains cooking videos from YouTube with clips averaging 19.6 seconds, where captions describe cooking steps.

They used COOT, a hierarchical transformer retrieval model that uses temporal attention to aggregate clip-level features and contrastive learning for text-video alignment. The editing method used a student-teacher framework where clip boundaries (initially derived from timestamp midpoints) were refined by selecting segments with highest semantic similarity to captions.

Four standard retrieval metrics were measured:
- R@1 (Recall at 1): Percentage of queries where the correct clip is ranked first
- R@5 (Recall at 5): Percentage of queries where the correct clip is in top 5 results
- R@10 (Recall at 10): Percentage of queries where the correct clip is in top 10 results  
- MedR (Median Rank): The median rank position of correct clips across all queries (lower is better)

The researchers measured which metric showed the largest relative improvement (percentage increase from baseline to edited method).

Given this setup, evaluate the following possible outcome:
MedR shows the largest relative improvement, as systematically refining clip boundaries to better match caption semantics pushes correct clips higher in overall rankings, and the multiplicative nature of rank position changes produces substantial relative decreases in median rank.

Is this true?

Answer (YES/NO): NO